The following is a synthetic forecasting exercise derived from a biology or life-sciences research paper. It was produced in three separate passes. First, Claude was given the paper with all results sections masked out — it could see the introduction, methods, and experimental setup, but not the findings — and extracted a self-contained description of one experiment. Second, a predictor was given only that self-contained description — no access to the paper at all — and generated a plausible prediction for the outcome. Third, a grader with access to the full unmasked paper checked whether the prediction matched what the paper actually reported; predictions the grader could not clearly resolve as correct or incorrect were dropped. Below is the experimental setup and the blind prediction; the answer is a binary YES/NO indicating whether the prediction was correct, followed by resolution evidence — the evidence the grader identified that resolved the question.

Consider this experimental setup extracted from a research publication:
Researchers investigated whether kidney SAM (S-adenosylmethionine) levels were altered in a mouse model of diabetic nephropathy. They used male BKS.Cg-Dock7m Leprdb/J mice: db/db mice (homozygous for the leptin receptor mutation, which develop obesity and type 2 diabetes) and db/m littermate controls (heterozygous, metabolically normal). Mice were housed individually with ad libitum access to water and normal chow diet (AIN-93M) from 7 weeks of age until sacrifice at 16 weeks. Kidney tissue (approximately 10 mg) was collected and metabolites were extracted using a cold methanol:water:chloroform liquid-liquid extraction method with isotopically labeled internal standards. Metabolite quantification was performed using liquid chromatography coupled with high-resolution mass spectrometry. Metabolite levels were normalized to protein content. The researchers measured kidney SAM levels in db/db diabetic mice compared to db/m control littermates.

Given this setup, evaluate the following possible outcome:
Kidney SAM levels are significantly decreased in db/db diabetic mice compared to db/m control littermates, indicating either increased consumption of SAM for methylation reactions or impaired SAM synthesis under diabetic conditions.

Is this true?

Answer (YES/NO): YES